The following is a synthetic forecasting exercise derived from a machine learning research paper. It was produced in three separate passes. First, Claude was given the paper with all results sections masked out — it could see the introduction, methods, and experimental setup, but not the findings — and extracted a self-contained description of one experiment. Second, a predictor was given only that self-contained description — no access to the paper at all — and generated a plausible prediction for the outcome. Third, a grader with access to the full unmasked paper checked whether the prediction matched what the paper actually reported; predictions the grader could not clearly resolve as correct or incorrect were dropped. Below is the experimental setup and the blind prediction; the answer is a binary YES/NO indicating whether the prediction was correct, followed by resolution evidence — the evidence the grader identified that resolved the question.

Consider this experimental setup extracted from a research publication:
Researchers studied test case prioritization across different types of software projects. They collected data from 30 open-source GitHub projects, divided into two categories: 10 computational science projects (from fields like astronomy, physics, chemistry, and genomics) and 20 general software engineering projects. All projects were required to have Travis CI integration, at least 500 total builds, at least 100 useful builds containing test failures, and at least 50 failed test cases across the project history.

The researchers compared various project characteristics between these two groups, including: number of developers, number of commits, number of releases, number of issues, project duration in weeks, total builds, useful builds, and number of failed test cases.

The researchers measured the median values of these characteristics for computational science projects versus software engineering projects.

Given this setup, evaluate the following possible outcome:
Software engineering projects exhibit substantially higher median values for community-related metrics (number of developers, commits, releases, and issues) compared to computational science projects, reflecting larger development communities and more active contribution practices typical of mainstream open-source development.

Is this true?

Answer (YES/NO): YES